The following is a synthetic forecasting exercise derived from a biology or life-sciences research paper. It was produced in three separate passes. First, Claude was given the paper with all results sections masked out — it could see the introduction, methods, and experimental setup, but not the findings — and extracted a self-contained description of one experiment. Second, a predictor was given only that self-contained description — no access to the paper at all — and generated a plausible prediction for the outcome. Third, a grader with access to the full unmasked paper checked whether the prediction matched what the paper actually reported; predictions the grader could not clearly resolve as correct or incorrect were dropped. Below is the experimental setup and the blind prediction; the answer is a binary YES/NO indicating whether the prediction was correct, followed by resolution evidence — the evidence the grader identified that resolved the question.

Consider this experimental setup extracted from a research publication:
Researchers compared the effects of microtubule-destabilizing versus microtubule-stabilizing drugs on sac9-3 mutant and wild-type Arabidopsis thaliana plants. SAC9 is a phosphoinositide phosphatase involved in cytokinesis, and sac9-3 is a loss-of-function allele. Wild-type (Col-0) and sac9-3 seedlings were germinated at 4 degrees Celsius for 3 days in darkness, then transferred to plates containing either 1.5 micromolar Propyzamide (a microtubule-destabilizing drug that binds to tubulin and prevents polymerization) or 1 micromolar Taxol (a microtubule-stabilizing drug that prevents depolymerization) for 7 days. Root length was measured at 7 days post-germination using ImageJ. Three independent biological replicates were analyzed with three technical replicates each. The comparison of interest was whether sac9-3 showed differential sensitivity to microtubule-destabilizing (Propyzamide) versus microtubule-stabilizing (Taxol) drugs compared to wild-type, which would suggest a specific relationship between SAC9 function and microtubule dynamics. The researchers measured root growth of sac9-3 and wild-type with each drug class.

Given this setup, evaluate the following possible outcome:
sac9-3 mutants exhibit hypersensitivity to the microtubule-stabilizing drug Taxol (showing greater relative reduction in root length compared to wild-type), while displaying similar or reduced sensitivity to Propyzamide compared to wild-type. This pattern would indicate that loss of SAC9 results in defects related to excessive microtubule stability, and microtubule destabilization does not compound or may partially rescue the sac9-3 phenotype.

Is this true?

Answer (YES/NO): NO